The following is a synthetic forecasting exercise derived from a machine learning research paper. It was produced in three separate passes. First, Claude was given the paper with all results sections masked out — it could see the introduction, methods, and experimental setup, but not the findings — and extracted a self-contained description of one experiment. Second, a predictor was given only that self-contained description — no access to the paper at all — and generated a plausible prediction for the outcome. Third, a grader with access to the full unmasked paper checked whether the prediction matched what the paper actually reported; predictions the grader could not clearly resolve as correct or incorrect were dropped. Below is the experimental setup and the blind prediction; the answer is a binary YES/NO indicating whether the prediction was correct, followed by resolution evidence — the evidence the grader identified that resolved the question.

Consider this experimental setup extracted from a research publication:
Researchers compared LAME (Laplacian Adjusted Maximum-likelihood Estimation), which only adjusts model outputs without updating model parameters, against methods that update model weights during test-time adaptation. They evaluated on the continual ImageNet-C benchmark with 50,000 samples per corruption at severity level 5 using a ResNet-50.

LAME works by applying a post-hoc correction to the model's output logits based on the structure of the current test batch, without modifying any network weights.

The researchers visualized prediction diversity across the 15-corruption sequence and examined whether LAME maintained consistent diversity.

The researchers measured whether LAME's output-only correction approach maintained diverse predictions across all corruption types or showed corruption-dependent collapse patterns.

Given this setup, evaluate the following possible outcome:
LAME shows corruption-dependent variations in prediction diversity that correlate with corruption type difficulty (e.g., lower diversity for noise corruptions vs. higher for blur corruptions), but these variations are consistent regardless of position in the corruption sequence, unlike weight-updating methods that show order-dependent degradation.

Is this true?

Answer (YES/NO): NO